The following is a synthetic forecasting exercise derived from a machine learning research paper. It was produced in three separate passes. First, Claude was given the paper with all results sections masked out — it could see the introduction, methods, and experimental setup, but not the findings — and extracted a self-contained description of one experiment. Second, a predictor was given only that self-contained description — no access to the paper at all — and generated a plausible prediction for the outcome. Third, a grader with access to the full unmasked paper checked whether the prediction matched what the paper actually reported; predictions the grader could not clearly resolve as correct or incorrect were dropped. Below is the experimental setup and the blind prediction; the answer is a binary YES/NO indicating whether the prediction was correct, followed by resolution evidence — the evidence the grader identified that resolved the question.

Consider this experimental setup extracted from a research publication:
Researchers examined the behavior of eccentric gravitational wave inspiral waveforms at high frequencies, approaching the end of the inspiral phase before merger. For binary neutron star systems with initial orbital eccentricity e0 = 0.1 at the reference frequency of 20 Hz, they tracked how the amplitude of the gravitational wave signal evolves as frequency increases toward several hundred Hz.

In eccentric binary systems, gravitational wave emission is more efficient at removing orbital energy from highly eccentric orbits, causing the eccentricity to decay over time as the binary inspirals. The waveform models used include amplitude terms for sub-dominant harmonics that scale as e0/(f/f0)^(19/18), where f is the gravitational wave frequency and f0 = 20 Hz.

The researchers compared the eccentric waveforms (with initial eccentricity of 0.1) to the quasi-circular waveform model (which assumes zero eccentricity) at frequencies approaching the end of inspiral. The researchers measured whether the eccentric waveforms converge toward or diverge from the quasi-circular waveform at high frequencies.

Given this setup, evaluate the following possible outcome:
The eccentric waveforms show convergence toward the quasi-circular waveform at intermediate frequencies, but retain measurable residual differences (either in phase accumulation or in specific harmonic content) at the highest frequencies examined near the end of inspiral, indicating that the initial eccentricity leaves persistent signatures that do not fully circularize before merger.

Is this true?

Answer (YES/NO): NO